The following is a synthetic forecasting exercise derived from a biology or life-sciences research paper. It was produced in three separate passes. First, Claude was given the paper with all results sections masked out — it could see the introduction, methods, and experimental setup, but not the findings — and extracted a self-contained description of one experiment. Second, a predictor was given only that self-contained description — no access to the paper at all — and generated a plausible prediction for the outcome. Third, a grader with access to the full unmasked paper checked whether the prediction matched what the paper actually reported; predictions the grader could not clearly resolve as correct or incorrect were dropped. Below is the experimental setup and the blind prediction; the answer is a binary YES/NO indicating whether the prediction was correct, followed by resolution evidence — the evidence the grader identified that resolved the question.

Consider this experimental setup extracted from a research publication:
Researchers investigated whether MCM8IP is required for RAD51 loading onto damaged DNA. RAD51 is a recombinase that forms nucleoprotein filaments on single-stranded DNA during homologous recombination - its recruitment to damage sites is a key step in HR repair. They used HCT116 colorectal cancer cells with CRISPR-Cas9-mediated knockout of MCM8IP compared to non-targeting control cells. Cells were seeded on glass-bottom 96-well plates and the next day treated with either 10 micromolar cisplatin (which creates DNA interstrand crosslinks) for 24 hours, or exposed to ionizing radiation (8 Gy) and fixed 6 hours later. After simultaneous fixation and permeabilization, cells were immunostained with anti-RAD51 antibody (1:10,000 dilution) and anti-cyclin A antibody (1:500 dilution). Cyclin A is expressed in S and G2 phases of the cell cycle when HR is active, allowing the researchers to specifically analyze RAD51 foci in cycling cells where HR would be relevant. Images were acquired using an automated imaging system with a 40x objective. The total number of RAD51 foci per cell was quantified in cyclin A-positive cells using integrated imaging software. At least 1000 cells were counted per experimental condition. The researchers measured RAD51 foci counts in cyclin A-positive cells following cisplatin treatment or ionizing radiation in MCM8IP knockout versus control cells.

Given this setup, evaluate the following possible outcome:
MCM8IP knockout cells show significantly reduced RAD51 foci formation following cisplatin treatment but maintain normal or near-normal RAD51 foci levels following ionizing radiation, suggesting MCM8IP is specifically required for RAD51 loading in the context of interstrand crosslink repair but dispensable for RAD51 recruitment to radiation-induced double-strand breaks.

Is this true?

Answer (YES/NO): NO